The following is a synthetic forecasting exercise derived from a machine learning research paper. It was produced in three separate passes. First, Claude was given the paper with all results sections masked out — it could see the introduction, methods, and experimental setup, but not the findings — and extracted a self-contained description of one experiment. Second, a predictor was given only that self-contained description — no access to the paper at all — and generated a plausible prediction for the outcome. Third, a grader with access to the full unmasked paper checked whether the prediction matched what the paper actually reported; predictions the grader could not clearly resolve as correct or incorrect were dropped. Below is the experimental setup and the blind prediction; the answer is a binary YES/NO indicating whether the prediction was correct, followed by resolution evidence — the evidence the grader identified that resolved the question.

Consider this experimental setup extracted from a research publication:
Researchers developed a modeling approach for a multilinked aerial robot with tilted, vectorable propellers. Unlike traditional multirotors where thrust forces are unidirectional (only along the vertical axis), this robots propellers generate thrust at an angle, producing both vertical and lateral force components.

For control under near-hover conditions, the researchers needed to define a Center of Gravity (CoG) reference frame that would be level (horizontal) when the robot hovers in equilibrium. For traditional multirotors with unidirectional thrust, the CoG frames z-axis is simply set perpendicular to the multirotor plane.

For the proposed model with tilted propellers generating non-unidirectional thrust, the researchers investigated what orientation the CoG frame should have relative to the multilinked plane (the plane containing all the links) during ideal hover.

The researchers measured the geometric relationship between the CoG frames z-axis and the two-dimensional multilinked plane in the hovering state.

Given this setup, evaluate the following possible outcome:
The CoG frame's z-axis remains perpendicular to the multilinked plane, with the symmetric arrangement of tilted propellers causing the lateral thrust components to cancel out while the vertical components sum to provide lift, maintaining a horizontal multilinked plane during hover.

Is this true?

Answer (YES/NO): NO